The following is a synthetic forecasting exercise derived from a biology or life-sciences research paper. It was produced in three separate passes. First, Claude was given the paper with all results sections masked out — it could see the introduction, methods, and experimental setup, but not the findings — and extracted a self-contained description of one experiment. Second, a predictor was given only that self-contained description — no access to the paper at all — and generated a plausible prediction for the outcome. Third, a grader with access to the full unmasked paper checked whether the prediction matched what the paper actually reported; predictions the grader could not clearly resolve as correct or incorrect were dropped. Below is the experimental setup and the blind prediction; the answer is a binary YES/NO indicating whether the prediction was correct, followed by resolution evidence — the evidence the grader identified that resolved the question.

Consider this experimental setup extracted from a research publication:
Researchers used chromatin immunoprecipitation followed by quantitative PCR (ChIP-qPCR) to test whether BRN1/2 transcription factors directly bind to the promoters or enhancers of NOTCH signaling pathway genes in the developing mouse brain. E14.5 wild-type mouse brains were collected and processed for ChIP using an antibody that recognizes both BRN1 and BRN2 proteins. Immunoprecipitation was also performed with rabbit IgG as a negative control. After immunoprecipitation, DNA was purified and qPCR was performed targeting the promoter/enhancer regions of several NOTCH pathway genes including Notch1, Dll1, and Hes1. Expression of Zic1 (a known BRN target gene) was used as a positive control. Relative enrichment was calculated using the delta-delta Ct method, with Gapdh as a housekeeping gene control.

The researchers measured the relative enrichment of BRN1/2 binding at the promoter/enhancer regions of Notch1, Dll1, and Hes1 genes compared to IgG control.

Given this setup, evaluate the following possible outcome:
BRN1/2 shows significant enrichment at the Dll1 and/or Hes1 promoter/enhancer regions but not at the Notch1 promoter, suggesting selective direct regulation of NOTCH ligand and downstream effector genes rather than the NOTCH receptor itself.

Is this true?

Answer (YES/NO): NO